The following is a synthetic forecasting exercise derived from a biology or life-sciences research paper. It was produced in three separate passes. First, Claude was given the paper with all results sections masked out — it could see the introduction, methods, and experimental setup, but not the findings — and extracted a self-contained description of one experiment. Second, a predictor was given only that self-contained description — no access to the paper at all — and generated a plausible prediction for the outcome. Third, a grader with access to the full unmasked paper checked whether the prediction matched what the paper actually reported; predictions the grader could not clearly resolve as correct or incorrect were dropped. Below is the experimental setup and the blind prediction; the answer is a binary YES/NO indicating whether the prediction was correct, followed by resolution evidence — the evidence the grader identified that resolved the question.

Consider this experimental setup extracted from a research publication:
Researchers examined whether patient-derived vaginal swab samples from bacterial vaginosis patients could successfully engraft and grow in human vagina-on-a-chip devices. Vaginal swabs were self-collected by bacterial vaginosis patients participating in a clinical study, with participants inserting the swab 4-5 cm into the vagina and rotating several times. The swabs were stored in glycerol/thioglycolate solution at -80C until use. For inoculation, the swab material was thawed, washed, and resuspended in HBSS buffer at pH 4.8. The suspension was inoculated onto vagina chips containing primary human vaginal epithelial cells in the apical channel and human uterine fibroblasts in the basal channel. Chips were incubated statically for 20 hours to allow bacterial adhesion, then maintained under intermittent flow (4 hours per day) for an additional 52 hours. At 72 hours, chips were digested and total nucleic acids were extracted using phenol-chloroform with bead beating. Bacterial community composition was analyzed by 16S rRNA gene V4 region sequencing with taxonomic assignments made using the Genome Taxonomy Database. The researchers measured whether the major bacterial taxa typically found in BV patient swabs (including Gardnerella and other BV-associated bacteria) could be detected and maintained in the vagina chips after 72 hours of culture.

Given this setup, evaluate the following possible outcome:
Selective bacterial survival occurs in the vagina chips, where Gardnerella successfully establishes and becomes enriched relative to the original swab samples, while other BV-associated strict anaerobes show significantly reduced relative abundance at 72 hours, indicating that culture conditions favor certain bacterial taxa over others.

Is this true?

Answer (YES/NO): NO